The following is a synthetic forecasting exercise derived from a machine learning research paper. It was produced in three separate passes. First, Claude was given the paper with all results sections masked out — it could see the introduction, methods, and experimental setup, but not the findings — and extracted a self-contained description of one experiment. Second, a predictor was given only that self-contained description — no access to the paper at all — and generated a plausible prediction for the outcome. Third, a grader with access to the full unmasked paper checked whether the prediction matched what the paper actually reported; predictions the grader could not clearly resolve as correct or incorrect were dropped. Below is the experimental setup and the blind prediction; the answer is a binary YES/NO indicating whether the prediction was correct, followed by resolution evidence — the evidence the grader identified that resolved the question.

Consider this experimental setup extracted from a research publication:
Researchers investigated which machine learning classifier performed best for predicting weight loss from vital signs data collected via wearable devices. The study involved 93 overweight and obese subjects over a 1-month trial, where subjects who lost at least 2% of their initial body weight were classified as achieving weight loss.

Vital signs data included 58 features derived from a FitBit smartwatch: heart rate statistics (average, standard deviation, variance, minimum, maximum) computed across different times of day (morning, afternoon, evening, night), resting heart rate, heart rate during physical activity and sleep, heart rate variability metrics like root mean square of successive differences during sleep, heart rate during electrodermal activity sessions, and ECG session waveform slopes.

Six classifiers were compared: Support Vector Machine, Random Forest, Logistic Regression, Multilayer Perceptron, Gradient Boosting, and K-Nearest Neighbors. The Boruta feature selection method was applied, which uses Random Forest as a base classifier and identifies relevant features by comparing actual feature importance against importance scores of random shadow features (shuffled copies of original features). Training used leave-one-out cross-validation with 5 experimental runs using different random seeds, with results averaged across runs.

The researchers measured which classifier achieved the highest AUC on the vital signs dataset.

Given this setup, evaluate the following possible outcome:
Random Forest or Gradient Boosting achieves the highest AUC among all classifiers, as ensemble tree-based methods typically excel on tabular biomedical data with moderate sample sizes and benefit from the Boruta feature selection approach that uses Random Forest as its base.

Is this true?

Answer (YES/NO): YES